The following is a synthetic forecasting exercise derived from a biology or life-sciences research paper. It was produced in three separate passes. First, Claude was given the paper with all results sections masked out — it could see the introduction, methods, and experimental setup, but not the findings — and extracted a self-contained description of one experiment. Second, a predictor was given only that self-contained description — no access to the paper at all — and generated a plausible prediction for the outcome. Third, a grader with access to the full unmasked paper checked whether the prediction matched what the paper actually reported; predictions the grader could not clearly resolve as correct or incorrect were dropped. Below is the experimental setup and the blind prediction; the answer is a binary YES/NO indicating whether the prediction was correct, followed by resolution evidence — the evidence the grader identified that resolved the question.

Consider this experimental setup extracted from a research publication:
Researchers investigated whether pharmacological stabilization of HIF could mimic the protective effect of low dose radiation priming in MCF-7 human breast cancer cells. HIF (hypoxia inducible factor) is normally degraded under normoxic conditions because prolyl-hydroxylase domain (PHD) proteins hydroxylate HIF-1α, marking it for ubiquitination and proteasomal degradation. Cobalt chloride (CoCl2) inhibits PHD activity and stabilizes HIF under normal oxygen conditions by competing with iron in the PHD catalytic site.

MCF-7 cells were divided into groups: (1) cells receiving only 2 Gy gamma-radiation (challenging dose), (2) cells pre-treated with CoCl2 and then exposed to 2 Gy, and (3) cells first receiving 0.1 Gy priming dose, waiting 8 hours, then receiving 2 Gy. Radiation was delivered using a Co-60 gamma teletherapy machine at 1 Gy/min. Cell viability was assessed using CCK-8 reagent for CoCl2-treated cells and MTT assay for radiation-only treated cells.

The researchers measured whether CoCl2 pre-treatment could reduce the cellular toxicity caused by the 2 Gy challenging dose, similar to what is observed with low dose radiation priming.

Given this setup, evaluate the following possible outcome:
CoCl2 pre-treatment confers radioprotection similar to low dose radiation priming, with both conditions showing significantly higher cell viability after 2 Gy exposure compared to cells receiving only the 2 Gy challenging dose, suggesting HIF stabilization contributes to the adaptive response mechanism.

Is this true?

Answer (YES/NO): YES